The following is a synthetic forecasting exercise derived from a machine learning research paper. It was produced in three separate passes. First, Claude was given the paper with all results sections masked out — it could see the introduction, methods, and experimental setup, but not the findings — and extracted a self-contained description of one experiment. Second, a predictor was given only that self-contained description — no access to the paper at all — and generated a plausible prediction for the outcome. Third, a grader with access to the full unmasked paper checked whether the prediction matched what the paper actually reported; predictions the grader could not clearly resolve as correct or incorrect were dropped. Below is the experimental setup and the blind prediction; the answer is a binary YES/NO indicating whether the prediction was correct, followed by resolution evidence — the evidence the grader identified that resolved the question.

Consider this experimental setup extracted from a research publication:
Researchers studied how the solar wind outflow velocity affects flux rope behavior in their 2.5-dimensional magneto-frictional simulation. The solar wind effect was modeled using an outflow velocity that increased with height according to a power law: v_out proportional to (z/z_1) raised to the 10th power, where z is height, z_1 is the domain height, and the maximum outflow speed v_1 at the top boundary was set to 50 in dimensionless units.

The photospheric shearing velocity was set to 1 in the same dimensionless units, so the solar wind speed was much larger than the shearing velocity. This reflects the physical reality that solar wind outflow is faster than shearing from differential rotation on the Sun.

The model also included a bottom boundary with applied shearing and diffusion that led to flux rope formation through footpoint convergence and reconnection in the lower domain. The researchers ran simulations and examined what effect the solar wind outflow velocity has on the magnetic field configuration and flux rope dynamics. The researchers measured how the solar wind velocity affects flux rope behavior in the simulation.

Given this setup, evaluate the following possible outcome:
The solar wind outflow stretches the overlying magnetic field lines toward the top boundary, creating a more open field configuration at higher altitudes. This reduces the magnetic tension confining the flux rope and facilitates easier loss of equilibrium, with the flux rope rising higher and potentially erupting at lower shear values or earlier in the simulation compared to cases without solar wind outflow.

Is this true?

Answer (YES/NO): NO